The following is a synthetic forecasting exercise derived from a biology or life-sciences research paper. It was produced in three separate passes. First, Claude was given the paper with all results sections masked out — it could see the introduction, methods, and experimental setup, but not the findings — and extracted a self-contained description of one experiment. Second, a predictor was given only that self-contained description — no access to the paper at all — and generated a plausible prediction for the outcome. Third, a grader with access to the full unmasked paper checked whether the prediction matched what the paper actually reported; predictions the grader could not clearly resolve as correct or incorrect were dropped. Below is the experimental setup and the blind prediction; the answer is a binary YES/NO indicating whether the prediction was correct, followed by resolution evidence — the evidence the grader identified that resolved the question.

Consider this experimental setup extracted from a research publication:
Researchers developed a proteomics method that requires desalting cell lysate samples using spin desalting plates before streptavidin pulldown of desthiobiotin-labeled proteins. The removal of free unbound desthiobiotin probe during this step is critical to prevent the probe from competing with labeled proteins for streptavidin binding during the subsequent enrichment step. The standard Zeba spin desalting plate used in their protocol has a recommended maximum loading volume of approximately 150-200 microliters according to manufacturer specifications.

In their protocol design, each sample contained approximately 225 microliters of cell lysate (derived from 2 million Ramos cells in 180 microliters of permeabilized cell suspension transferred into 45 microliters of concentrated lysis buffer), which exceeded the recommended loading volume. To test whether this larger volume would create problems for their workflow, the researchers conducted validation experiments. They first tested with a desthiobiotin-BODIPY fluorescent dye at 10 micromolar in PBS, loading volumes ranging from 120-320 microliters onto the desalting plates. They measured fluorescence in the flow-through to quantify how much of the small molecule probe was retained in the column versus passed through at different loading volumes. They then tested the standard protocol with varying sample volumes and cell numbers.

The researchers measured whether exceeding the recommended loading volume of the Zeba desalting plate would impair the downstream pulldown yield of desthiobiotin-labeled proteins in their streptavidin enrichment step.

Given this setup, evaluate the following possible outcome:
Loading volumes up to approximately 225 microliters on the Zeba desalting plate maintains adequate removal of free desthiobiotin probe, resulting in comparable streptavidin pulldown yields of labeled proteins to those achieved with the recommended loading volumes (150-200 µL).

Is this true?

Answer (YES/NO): YES